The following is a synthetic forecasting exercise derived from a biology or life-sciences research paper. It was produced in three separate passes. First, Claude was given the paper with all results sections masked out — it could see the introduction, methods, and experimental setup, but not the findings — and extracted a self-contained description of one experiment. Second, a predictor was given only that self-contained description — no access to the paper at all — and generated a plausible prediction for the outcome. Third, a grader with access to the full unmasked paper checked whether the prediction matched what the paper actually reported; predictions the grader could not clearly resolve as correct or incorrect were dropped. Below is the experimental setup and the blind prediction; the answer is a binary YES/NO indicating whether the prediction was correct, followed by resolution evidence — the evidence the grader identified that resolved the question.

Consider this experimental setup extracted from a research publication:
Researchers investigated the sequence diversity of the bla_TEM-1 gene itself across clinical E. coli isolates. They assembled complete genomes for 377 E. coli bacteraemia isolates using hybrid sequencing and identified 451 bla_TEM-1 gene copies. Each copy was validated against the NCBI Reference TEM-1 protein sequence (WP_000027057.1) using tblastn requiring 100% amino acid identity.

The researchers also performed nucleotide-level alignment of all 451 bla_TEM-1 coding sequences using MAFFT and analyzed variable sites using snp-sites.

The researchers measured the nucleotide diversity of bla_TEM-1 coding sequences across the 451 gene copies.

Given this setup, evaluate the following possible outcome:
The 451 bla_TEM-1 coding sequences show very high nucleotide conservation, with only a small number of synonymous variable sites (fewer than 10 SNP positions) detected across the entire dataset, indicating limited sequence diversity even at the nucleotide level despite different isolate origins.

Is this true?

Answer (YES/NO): YES